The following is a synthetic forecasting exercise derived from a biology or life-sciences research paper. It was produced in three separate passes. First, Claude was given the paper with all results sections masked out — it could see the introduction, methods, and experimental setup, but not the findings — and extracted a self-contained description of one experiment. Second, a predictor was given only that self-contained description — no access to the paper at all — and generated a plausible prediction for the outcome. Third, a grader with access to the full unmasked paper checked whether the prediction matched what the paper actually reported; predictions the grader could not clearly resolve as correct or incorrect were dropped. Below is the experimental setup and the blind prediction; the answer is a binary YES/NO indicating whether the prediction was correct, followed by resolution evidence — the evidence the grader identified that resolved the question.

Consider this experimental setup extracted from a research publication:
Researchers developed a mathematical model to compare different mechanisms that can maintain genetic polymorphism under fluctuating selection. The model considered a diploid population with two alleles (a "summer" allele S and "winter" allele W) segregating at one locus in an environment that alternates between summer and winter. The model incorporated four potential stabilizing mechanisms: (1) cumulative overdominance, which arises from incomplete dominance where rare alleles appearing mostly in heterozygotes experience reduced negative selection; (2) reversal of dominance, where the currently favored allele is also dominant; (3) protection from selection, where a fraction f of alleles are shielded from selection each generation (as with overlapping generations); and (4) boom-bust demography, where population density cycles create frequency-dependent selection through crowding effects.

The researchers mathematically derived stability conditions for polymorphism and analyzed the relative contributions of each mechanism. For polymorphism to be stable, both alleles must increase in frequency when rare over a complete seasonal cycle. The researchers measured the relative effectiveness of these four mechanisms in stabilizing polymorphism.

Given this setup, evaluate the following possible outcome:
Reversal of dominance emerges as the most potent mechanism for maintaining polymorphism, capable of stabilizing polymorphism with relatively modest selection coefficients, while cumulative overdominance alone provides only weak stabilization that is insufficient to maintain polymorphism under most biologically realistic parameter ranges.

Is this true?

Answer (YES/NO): YES